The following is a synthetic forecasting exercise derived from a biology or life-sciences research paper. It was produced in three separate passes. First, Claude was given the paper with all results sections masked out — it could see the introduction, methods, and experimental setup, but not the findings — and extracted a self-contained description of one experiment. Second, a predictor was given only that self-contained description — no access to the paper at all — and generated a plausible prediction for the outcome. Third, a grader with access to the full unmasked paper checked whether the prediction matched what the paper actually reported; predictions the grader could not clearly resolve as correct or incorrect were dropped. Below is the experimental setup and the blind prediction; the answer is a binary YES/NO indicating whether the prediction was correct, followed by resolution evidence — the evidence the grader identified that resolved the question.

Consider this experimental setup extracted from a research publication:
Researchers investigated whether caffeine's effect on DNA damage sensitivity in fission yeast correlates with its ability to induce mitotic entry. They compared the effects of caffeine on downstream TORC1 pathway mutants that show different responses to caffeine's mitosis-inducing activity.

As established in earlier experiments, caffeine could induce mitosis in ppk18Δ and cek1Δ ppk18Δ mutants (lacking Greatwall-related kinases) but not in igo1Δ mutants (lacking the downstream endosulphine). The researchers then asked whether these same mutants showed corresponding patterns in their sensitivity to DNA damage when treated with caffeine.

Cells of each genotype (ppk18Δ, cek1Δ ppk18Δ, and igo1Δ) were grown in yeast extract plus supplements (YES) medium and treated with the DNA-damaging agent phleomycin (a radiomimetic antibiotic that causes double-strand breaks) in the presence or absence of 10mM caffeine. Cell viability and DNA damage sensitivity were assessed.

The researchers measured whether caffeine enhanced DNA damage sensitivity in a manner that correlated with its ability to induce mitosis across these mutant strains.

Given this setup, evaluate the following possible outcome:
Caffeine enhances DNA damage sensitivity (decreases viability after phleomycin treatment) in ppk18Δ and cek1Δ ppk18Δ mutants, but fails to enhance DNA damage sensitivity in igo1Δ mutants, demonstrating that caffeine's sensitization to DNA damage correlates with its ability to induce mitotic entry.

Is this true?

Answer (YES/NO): NO